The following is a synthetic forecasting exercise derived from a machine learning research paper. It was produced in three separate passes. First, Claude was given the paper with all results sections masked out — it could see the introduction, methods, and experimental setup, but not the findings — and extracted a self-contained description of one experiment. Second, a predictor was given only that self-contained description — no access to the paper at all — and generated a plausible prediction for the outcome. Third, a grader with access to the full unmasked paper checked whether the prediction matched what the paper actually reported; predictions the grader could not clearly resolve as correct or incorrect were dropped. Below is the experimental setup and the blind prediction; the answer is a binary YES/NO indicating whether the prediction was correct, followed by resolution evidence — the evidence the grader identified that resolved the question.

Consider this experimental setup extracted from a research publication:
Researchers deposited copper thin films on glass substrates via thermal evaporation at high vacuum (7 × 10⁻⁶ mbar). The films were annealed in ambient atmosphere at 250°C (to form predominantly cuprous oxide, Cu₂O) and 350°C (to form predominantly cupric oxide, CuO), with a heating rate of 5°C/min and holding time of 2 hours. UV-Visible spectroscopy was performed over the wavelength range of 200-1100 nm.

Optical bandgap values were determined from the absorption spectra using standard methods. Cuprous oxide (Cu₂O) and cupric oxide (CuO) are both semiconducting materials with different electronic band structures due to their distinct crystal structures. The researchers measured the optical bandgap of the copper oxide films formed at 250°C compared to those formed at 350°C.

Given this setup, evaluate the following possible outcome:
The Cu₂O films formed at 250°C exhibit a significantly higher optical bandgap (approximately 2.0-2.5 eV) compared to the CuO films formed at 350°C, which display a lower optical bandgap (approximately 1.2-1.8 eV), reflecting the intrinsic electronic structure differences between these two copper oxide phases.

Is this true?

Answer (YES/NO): NO